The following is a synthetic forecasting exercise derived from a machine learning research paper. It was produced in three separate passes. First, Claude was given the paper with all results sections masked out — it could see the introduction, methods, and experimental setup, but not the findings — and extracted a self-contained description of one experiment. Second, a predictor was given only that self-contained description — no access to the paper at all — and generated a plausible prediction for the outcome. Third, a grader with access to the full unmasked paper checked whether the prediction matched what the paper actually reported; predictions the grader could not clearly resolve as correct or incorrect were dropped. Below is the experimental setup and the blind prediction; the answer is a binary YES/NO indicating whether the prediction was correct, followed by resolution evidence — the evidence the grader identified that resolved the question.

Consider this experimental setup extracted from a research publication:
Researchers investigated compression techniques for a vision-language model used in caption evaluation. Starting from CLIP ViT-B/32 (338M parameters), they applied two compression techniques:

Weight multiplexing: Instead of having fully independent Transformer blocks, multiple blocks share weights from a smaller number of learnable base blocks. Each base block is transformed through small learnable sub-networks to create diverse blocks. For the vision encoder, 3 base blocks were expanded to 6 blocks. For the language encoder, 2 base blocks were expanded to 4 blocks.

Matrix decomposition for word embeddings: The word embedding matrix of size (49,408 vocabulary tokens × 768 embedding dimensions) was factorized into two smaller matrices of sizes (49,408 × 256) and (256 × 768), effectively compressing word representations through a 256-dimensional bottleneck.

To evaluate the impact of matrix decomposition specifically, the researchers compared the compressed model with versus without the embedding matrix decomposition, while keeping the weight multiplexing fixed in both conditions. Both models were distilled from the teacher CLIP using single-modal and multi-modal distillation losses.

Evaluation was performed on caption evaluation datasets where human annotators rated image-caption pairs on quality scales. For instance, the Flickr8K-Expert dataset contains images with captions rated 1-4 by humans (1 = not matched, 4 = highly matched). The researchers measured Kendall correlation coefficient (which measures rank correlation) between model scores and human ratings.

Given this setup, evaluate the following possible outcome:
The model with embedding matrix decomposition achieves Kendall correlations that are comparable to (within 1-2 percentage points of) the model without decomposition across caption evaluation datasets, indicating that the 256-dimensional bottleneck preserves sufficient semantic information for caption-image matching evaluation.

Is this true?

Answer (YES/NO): YES